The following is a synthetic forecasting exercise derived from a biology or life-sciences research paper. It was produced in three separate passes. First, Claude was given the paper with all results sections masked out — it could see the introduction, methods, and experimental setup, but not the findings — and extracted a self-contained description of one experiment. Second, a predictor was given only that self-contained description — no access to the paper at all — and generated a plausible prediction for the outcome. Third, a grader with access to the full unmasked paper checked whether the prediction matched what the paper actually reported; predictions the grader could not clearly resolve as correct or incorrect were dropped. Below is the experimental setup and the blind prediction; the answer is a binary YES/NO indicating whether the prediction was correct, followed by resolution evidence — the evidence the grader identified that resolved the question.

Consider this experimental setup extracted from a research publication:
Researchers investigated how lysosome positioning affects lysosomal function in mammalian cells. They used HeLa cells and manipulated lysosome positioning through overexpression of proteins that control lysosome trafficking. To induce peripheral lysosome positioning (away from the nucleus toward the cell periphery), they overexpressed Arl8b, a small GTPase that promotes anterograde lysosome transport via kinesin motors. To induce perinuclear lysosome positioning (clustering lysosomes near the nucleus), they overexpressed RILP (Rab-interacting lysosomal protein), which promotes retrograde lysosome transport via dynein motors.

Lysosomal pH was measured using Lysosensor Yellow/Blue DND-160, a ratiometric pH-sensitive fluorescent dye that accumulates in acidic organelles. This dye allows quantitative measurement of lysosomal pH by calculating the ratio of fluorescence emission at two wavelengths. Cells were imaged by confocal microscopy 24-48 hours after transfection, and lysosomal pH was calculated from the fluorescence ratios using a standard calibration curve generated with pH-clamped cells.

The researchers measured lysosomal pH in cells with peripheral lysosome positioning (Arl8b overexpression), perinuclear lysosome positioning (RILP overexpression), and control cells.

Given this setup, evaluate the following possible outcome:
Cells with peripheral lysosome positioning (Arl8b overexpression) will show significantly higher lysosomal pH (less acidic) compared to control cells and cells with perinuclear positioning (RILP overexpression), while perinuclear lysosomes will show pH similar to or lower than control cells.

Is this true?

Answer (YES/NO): NO